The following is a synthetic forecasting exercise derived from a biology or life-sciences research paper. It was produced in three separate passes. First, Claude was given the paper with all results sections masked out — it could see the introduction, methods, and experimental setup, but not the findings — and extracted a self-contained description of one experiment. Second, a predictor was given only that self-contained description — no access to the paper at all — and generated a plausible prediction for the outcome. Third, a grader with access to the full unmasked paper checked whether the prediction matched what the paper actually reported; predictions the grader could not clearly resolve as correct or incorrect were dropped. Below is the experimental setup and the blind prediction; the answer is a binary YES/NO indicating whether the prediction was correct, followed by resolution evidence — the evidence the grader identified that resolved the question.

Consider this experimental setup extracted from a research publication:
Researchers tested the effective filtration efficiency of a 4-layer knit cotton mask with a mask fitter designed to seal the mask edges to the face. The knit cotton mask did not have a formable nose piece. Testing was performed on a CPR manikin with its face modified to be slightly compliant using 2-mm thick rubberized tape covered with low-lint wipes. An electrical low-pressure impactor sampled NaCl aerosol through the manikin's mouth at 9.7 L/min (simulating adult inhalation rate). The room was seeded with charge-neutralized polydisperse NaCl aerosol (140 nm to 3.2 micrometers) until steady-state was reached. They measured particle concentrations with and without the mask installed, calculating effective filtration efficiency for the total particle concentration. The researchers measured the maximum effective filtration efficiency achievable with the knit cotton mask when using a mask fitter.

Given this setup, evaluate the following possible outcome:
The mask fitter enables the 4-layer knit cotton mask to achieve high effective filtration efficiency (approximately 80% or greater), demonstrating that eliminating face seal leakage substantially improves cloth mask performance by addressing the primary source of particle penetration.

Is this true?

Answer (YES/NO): NO